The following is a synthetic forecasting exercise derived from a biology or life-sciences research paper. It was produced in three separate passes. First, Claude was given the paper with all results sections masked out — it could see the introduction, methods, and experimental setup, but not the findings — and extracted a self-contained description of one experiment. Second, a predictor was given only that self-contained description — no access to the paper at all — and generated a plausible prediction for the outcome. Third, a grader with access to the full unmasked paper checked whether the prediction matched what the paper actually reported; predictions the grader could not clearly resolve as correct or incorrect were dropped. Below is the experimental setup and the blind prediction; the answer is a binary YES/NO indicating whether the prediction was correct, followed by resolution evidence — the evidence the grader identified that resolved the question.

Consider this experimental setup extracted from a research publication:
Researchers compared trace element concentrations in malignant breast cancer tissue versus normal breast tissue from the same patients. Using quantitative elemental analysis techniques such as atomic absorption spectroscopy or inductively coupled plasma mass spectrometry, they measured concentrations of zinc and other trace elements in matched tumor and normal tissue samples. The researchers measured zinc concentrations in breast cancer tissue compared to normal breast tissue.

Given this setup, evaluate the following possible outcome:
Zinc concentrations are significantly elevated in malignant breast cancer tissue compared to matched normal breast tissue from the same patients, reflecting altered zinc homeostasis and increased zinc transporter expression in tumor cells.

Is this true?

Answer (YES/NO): YES